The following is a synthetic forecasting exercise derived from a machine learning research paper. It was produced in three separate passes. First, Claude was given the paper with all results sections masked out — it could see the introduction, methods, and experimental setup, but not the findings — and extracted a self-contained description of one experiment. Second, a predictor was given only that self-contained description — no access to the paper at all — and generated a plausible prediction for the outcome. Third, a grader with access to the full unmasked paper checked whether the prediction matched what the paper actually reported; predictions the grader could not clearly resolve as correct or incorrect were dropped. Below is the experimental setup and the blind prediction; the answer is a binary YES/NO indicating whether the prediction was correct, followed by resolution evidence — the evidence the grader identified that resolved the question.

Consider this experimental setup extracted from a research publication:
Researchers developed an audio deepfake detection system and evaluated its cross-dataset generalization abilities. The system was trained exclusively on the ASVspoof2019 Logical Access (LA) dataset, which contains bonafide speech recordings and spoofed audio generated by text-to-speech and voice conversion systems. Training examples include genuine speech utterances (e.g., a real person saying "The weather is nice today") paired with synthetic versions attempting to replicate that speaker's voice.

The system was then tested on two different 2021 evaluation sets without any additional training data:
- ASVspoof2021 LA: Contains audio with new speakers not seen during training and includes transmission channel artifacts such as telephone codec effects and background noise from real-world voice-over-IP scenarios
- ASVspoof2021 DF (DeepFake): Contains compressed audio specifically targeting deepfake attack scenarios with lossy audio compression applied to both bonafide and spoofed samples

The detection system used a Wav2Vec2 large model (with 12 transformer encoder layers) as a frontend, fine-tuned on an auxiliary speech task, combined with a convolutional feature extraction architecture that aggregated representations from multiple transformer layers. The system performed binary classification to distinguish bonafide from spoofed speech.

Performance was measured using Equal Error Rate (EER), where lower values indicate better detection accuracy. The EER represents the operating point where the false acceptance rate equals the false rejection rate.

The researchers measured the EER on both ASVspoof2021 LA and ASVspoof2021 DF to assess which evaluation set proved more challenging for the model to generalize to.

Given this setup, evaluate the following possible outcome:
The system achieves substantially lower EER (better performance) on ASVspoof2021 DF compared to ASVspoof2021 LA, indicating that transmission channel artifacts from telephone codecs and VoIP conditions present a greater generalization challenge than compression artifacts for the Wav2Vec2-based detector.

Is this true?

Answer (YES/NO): NO